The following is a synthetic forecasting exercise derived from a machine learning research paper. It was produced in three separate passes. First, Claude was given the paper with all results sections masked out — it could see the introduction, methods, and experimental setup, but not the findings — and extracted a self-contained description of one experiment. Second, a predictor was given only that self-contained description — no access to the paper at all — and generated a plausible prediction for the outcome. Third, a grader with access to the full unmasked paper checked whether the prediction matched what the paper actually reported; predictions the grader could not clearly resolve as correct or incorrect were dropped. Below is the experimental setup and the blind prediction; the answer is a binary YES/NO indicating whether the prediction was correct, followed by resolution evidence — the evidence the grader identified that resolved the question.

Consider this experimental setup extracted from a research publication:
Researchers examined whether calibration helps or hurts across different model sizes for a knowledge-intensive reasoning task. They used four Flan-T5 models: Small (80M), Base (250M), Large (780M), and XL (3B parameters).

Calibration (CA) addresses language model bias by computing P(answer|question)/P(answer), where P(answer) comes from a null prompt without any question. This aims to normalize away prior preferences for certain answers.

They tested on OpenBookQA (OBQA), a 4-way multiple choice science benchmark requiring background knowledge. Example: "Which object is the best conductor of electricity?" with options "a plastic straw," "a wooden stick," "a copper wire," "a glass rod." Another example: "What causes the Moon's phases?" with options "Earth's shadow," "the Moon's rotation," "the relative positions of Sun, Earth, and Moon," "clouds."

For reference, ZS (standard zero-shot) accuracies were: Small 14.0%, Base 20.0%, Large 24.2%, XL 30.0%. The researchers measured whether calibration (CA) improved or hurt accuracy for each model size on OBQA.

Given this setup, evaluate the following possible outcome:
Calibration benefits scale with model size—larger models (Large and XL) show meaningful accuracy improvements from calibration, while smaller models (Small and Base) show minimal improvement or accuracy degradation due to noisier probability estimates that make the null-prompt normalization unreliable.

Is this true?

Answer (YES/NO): NO